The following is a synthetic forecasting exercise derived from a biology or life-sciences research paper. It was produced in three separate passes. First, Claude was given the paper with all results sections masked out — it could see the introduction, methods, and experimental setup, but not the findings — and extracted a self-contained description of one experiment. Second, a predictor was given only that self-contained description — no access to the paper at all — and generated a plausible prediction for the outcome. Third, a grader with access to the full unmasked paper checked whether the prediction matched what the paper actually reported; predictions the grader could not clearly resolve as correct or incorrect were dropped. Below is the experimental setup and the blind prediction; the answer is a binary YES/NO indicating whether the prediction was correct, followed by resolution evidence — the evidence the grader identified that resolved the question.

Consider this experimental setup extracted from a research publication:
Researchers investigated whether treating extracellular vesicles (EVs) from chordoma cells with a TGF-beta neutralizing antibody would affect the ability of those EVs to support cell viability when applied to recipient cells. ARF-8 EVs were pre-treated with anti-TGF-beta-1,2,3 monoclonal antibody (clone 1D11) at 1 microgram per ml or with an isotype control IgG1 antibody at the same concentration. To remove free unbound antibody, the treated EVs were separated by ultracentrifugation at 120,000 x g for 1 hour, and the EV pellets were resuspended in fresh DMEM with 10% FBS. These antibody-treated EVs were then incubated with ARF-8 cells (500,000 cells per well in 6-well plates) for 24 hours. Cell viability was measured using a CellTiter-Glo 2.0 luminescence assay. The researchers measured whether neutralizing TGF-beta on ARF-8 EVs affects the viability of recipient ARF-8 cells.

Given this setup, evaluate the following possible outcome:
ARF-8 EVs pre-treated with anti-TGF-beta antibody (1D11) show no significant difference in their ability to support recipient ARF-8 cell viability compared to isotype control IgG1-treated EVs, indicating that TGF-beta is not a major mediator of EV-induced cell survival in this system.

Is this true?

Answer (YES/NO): NO